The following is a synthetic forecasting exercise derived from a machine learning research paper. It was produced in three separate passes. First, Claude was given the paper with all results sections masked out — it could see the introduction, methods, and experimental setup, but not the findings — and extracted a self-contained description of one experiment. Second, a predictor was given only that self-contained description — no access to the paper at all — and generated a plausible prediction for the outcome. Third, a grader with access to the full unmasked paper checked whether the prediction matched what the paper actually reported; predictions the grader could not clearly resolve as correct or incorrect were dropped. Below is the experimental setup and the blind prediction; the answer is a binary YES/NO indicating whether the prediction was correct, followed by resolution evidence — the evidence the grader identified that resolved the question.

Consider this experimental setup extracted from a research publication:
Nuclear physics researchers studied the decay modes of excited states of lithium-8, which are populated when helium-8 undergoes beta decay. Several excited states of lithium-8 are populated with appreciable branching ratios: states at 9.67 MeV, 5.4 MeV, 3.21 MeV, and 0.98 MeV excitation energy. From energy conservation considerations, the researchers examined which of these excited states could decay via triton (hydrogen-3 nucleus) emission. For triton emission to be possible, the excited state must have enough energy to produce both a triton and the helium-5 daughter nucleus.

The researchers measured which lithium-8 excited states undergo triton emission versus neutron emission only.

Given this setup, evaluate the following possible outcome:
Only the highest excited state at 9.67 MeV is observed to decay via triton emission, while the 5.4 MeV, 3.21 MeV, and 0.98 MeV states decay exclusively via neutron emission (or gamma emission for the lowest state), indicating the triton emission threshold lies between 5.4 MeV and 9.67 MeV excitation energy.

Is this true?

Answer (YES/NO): YES